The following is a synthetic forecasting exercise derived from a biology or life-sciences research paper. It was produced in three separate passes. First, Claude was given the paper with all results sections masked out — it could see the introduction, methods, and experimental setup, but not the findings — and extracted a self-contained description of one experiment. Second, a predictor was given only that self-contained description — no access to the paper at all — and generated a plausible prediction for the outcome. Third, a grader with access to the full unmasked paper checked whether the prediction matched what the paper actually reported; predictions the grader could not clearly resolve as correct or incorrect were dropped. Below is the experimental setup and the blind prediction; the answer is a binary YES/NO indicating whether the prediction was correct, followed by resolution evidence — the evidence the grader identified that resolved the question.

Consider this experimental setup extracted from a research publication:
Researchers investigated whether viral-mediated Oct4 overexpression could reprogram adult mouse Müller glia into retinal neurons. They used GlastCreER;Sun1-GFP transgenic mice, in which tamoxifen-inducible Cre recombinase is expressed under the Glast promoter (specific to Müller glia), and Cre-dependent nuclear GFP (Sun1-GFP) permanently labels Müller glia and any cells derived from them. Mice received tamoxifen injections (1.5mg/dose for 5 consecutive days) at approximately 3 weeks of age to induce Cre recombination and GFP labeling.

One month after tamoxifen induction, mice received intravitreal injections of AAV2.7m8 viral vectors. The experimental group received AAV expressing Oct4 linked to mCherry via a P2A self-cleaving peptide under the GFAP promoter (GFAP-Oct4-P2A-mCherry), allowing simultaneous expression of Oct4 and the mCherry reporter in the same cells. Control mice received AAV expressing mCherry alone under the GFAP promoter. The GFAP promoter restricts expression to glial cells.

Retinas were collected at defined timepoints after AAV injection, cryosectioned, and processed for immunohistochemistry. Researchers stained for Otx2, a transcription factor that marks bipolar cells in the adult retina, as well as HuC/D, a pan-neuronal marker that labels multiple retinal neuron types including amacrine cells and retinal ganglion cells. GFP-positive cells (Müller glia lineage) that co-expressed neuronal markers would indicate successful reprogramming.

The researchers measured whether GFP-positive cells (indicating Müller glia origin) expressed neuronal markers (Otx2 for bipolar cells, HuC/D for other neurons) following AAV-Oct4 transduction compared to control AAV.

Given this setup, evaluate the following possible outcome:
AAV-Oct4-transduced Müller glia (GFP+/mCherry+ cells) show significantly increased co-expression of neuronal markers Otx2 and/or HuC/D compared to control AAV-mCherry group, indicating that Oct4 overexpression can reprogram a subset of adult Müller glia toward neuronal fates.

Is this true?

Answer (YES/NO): YES